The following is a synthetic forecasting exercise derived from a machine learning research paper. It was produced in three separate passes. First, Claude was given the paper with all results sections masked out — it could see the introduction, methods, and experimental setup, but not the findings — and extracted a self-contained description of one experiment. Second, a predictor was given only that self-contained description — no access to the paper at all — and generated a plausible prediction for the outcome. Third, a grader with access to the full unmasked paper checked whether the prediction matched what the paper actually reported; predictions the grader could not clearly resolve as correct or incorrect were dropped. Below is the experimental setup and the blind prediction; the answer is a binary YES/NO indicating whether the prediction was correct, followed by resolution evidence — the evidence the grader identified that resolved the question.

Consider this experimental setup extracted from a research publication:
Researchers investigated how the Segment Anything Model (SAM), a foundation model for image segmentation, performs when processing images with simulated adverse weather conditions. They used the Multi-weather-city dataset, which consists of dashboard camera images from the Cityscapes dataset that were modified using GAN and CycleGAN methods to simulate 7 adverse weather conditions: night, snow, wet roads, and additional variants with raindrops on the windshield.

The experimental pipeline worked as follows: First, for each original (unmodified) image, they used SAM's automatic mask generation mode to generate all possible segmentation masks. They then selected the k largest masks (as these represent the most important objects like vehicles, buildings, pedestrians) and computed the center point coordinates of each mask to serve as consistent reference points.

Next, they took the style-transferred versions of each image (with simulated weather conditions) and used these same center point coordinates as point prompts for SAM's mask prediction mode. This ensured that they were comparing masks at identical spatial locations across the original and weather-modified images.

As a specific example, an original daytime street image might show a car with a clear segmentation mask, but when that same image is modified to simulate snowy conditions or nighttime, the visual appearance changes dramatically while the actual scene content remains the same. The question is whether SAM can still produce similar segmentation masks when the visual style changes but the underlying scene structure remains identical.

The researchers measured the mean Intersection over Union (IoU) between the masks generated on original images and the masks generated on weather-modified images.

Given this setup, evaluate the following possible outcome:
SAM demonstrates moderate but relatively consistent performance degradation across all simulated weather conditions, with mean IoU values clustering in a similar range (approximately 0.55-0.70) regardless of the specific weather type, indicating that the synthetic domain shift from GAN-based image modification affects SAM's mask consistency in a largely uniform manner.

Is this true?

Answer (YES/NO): NO